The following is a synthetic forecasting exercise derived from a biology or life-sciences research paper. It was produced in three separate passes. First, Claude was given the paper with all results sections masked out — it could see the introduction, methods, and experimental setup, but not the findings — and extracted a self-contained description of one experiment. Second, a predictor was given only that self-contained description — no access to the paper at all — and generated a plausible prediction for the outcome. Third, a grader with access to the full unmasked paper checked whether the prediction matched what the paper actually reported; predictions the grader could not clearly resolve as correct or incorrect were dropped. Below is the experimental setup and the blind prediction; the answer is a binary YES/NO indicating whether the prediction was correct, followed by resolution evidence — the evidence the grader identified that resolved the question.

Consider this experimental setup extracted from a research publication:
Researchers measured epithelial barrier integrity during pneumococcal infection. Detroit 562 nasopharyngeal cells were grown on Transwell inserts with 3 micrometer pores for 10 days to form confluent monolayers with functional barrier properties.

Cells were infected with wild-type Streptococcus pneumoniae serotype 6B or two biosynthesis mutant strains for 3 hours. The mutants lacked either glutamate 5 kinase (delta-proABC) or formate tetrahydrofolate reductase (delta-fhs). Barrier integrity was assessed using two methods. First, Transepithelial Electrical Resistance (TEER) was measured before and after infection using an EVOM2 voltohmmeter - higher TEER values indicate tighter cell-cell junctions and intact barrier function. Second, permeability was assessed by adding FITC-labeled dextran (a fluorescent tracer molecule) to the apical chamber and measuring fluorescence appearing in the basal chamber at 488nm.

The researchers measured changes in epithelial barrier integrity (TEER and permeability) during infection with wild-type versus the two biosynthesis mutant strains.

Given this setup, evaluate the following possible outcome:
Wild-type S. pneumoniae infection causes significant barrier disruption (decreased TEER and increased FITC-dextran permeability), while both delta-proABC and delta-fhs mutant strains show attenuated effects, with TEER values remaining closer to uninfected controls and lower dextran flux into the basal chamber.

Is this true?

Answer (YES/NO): NO